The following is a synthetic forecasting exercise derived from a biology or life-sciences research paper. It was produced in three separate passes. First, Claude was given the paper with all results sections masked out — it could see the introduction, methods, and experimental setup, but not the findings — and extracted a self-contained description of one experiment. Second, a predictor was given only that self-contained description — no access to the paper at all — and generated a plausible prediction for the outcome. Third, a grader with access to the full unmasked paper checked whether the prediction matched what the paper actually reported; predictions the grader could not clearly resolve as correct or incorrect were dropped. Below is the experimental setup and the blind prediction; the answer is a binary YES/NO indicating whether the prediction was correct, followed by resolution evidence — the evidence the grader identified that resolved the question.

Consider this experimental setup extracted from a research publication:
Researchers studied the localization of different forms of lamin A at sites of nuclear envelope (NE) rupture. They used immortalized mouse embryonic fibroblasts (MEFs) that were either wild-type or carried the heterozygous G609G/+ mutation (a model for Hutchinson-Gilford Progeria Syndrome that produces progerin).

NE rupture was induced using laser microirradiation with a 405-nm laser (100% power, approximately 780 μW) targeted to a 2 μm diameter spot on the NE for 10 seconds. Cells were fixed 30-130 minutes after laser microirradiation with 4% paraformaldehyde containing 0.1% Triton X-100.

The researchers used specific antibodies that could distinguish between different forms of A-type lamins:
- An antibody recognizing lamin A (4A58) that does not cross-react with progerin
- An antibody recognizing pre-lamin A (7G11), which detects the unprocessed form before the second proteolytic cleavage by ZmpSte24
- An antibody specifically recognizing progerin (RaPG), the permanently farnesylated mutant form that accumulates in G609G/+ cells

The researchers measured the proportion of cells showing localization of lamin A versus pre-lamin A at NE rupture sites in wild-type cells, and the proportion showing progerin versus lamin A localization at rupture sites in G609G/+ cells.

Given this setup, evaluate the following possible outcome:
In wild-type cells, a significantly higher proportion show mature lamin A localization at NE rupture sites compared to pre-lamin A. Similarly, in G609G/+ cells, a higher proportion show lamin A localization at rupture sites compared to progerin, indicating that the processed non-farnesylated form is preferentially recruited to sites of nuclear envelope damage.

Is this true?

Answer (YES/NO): YES